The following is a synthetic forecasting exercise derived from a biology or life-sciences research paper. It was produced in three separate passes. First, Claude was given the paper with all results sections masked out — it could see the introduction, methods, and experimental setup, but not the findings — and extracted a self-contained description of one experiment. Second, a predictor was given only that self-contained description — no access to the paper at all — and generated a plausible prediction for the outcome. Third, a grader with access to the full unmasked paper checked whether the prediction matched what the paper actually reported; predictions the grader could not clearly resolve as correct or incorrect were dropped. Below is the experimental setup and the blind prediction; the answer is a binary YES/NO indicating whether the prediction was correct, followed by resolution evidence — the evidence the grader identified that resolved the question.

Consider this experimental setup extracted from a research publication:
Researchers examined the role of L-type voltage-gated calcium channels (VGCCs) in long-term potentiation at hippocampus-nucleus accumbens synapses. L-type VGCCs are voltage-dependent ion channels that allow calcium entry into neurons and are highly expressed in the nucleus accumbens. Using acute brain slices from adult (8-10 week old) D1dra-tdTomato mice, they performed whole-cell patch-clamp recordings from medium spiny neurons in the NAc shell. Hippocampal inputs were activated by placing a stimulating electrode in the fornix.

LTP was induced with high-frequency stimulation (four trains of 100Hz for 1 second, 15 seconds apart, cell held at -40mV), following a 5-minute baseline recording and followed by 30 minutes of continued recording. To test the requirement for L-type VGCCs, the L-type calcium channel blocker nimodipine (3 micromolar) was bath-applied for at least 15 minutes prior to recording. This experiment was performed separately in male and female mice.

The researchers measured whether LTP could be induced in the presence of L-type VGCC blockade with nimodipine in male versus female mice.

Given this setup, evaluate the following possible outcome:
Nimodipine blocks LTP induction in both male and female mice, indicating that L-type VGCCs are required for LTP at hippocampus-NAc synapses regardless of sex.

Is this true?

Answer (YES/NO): NO